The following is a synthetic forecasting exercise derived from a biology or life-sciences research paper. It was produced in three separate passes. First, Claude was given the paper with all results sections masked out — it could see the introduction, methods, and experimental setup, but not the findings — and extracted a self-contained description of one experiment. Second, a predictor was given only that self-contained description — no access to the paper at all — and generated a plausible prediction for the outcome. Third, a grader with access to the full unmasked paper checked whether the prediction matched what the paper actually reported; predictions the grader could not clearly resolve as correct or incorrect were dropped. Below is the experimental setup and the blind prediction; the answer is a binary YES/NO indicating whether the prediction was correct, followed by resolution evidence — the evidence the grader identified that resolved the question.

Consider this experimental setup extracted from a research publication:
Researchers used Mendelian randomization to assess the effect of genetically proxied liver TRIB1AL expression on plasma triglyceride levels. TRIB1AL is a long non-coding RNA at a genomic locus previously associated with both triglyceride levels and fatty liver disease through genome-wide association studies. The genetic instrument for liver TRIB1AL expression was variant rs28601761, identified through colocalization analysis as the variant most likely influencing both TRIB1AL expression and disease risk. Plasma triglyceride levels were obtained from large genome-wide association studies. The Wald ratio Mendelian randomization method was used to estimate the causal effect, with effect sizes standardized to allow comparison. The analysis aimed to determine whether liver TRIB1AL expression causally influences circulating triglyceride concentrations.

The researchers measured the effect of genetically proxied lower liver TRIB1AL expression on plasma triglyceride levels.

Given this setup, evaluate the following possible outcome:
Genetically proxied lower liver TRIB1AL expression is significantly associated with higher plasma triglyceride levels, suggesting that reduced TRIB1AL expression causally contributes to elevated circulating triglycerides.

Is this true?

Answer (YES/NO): NO